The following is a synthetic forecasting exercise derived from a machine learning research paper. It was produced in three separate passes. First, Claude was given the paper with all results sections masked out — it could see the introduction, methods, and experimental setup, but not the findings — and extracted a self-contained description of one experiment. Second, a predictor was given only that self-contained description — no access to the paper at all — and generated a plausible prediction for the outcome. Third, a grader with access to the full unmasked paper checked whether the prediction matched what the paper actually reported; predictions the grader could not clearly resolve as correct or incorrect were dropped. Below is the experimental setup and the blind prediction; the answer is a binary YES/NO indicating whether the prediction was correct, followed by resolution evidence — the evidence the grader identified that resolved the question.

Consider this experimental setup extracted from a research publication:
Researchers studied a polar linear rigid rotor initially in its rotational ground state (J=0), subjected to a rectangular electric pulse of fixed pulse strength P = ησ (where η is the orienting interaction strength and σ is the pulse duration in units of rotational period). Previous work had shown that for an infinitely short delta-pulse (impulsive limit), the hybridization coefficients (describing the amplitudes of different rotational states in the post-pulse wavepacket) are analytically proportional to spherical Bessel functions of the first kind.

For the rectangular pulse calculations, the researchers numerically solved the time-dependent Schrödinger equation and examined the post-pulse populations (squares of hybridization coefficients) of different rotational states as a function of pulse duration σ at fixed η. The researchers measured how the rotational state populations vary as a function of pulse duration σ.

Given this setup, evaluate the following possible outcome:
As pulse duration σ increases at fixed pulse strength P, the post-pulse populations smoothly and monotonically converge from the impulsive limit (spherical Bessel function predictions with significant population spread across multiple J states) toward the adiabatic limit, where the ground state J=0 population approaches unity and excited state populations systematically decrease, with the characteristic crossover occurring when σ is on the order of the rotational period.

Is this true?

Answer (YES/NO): NO